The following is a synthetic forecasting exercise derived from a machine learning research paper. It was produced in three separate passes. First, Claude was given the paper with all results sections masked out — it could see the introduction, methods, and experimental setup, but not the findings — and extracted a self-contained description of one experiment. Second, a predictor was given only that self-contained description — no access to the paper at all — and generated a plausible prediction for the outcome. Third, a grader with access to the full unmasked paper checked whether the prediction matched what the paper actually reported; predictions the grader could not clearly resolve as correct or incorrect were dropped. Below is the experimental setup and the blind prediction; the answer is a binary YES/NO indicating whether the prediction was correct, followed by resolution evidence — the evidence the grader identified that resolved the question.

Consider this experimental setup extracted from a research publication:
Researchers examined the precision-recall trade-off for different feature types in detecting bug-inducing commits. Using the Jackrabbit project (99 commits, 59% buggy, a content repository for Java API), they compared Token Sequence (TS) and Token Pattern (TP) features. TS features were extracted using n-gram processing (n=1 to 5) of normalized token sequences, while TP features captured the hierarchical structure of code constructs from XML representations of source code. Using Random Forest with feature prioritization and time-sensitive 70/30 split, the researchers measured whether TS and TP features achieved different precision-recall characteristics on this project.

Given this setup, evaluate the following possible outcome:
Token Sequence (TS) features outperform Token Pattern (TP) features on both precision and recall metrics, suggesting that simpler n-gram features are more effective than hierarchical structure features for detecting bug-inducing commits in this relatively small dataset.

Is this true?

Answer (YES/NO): NO